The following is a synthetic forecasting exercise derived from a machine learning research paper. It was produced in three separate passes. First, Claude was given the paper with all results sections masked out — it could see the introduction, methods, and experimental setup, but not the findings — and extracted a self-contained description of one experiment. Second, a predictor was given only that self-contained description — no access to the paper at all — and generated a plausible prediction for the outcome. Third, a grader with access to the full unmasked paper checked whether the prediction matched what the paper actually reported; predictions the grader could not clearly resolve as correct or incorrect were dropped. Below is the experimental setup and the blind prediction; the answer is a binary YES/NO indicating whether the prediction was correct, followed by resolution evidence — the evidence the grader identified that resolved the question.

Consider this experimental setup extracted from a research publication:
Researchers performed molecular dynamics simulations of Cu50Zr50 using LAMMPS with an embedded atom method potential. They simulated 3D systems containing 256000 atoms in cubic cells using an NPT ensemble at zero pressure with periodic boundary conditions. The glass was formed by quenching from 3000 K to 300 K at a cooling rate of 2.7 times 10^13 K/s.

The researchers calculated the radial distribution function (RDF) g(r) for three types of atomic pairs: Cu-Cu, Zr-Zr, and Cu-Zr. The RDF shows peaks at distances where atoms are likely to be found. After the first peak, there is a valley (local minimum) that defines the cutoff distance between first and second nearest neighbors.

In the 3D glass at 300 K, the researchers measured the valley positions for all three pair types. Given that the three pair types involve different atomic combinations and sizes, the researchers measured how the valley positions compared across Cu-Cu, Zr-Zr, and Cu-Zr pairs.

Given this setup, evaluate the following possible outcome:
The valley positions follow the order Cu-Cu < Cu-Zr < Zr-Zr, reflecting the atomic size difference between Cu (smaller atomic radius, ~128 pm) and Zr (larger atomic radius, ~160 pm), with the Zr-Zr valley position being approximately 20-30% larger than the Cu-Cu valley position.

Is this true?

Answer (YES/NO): YES